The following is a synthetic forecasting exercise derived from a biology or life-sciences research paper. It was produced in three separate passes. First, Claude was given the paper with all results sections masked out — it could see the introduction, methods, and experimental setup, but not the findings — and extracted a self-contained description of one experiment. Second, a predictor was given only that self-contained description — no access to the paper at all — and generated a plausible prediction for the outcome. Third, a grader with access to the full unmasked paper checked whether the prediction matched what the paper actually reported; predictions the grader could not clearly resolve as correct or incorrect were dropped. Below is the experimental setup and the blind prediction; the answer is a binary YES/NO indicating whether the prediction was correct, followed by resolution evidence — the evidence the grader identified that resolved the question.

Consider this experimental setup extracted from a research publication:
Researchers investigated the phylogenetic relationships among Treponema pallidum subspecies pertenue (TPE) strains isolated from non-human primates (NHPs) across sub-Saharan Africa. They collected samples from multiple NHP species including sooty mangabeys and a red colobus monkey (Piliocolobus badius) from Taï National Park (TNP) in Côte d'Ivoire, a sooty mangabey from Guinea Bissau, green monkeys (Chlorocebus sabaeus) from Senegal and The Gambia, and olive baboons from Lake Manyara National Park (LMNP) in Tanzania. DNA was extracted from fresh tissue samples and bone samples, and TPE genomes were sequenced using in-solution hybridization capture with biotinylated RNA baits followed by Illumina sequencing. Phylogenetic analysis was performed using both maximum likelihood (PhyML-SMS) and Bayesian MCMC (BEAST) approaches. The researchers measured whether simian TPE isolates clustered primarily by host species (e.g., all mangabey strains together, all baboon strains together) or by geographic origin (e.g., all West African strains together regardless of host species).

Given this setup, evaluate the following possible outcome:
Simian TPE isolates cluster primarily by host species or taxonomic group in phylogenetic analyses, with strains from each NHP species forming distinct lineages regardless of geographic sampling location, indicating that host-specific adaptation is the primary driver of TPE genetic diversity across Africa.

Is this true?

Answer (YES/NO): NO